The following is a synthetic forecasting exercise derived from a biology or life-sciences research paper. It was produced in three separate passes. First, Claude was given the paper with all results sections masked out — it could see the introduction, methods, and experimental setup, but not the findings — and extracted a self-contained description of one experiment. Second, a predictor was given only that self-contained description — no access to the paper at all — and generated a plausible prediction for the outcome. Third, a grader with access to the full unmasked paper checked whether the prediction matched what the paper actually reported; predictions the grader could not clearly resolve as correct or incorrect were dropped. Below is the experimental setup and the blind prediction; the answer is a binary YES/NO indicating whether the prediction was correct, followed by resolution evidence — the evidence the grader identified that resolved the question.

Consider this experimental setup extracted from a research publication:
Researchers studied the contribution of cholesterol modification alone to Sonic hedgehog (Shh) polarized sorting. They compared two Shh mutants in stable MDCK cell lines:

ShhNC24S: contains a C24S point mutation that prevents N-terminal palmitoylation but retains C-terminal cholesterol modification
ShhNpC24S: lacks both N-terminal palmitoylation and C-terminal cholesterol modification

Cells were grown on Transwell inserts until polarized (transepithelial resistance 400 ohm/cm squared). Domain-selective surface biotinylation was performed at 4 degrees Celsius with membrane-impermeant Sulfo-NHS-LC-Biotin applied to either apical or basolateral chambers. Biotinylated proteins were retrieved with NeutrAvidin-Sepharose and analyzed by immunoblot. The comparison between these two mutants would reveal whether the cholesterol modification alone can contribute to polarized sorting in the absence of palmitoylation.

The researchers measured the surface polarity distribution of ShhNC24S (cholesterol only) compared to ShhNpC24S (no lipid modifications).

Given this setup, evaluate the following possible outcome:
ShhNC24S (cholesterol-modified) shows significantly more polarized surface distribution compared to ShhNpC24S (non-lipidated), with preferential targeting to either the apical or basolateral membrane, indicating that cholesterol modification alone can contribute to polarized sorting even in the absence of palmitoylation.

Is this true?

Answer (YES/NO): YES